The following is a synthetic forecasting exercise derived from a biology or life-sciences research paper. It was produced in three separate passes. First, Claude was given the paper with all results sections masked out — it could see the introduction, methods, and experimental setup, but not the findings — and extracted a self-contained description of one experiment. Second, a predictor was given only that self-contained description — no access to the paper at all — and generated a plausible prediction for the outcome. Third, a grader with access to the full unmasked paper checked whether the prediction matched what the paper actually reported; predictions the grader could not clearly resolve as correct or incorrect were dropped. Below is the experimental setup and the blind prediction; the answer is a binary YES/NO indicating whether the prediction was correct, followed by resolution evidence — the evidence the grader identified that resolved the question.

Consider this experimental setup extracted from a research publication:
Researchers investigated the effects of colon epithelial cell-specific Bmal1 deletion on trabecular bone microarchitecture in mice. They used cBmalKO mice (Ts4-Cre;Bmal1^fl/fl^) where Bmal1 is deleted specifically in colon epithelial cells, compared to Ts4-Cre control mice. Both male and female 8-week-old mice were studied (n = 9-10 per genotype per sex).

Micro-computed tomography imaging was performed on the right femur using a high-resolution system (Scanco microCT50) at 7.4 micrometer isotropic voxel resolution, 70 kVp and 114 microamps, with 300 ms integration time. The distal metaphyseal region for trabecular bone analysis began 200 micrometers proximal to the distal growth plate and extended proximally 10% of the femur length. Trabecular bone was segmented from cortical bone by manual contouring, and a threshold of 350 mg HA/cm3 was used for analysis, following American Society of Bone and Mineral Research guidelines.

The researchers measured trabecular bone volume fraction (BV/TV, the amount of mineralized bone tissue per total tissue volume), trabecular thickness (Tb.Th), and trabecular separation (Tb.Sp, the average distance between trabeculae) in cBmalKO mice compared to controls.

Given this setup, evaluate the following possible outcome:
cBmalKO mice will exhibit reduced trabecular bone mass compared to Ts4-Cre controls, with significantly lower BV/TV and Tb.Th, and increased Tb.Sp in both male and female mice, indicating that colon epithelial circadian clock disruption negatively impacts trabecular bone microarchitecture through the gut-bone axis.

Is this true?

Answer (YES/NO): NO